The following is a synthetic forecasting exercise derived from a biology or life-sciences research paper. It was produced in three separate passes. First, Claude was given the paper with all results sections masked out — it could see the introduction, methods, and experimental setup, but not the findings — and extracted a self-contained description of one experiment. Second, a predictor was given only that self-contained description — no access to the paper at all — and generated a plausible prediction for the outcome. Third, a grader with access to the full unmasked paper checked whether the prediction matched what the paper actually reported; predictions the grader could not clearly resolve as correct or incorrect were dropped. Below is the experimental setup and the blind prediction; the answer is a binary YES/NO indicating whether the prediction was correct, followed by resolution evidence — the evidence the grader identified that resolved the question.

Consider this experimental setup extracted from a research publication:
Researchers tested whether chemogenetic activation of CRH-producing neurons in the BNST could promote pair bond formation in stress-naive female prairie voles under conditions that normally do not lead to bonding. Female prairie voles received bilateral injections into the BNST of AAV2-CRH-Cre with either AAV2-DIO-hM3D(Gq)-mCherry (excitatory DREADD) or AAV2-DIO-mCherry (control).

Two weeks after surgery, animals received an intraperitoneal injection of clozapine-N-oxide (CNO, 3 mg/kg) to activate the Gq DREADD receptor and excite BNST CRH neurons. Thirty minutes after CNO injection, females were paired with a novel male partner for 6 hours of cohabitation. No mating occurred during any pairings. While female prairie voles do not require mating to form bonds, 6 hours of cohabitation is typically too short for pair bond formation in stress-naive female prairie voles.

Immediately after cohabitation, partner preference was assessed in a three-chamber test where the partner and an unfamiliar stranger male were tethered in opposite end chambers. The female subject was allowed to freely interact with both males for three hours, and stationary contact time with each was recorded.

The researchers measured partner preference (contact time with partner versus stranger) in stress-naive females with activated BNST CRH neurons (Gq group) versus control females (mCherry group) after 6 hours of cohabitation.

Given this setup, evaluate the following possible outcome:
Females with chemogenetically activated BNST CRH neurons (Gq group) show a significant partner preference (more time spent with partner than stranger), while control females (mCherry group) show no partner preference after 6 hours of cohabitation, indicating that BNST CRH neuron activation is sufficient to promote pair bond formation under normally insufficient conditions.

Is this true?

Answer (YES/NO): NO